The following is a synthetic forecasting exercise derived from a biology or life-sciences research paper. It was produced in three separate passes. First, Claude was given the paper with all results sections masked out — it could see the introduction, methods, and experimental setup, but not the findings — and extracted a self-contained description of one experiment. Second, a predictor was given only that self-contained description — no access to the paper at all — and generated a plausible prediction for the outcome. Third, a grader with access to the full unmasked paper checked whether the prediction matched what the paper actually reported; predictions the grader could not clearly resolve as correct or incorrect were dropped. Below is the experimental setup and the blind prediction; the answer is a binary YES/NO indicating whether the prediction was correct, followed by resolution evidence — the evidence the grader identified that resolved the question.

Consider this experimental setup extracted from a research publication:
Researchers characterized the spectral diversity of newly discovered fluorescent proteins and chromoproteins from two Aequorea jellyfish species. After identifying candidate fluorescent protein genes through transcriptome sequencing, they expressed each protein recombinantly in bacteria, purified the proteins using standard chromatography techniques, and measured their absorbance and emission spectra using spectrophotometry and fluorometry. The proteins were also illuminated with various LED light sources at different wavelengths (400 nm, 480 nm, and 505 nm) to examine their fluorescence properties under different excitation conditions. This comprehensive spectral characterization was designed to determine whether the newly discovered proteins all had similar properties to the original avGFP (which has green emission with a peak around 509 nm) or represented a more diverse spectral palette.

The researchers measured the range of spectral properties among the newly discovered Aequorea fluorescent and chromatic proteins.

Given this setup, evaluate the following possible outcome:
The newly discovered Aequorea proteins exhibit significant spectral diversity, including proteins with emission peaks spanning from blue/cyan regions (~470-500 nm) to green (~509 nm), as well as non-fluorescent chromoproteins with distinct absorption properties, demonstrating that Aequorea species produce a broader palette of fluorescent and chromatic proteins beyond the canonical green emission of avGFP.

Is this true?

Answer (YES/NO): NO